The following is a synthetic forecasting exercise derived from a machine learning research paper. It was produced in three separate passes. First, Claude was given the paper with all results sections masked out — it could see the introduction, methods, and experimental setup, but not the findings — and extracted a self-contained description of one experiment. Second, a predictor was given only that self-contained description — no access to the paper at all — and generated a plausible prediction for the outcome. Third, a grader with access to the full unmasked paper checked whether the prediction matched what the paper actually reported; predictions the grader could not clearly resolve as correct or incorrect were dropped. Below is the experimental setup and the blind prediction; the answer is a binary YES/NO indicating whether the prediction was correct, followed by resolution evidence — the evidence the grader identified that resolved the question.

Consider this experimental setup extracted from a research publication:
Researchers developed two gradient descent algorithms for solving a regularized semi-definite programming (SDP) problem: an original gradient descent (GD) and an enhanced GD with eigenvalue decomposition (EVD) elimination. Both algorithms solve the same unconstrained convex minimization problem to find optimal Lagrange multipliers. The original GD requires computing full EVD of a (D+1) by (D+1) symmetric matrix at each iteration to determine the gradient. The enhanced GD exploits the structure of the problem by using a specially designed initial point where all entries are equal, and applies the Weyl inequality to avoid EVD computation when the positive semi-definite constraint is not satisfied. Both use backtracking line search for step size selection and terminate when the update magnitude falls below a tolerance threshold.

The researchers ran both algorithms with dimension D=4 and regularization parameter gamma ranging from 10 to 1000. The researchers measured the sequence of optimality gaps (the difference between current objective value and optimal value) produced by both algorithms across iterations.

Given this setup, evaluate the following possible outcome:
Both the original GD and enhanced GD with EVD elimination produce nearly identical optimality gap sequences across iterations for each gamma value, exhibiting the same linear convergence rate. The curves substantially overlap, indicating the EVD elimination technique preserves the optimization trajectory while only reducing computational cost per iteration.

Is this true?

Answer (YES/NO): YES